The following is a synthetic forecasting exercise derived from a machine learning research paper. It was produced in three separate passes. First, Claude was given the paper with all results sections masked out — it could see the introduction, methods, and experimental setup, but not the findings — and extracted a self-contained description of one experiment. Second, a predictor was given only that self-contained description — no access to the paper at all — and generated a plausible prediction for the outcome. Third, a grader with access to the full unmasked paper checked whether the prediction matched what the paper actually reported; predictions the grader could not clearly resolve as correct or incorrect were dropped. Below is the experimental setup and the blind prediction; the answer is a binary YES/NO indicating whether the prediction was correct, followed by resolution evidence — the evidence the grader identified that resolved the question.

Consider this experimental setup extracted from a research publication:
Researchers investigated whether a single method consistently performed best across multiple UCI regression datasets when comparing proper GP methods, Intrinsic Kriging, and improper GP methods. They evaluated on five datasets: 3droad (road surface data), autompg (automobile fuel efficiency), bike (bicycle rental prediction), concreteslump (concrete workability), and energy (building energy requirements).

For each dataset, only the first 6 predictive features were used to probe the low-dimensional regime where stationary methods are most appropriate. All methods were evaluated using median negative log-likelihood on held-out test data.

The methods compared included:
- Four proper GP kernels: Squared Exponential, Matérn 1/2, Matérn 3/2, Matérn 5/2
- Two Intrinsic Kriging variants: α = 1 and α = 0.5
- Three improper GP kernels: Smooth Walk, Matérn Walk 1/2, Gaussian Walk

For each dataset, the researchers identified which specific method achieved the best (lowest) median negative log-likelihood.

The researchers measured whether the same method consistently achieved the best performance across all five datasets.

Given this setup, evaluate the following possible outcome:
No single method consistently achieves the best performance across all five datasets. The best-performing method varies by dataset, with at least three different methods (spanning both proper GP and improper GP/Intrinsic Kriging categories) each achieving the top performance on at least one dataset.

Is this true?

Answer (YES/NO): NO